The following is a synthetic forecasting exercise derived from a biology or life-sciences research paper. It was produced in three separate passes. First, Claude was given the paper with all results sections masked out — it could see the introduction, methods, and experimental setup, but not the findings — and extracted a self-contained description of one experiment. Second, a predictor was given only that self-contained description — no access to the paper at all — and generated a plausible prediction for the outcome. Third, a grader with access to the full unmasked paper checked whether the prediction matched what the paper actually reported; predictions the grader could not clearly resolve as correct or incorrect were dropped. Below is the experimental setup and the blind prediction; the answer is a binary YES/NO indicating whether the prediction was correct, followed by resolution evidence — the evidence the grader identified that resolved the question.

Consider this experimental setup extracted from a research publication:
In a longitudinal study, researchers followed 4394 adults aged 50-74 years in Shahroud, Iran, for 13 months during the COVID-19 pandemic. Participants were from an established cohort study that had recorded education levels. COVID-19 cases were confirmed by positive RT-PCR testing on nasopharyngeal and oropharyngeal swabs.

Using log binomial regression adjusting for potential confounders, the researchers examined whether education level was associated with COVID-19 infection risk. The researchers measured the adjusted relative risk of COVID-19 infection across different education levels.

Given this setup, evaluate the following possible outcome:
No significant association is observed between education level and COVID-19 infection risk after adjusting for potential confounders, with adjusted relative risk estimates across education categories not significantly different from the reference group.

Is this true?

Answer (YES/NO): NO